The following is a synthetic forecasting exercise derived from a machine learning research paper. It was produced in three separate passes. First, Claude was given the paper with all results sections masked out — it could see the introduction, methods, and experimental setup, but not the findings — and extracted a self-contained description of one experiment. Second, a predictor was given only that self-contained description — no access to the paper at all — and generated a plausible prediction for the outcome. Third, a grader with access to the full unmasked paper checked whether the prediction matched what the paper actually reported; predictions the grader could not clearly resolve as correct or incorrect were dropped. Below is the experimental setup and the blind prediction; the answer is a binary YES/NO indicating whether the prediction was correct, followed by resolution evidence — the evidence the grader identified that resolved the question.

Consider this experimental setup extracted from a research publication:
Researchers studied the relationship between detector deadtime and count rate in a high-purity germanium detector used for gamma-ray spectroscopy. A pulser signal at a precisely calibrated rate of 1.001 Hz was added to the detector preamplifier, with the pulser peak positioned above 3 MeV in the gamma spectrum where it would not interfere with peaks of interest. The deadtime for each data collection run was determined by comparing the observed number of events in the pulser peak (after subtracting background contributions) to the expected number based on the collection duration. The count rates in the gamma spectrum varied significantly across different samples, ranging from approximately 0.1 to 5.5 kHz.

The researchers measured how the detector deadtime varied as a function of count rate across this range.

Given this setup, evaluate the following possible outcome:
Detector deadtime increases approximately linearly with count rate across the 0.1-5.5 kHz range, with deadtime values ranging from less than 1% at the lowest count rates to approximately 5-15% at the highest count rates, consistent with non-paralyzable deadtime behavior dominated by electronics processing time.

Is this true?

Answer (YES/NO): NO